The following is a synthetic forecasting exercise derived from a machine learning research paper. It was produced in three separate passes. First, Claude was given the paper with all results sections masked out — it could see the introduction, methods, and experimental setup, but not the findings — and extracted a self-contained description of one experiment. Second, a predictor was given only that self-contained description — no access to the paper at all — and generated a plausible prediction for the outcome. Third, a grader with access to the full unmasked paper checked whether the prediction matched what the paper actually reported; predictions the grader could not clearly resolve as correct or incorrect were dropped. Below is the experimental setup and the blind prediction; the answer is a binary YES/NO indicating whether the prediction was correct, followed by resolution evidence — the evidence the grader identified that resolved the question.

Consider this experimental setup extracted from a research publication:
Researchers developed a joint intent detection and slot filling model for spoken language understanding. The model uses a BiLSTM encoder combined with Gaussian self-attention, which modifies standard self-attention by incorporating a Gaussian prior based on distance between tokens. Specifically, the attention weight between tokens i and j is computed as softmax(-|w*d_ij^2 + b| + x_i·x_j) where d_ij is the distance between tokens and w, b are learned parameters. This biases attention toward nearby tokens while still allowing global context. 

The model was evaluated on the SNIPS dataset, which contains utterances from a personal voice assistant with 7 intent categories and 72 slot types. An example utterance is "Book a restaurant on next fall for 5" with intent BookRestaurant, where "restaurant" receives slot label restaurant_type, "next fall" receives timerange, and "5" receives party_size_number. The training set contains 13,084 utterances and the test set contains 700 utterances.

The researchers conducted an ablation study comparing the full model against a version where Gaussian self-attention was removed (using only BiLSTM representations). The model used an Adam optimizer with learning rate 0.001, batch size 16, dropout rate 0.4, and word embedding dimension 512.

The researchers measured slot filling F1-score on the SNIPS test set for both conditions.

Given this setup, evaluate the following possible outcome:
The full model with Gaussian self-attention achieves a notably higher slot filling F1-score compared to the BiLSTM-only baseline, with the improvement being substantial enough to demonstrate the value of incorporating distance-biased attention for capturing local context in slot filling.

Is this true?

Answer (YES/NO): YES